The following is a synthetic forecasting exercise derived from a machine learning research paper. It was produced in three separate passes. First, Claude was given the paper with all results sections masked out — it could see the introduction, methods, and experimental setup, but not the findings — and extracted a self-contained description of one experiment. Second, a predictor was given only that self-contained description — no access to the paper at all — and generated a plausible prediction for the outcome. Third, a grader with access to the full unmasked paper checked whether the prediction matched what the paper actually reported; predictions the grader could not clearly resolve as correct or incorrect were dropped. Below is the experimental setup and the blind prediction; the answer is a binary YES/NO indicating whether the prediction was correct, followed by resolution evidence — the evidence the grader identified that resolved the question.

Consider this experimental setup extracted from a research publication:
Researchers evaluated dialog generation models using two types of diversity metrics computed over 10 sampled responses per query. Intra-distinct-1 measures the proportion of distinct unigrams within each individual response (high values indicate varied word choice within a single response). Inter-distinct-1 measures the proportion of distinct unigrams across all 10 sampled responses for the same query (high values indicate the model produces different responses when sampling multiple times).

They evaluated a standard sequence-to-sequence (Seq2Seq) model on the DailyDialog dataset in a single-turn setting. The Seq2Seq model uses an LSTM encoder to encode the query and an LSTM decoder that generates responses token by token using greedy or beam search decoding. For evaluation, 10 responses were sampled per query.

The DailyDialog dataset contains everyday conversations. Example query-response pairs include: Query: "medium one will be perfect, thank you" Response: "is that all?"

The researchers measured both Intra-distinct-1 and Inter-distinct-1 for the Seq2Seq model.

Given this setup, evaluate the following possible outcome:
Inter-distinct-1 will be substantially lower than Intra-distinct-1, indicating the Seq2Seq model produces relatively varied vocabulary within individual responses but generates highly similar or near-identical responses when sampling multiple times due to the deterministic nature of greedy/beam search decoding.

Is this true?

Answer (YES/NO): YES